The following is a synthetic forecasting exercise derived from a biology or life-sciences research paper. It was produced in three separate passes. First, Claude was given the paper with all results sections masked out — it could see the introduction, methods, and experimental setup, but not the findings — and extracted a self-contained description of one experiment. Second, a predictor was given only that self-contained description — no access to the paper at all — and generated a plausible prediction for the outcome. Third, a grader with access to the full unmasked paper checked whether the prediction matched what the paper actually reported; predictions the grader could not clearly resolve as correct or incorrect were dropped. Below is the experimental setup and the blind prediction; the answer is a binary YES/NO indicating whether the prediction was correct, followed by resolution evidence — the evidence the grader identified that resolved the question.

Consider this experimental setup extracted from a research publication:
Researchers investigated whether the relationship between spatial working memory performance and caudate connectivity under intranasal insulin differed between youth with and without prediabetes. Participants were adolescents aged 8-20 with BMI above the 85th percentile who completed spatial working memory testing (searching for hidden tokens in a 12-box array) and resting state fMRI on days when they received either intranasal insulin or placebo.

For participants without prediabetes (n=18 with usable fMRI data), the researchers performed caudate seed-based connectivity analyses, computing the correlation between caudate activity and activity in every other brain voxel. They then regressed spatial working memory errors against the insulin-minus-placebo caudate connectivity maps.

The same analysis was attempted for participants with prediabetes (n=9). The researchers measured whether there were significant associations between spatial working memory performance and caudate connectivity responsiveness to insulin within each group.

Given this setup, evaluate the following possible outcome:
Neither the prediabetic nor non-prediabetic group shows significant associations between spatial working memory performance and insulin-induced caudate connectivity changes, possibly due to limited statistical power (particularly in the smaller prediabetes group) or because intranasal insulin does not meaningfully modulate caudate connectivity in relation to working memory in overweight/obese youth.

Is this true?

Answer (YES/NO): NO